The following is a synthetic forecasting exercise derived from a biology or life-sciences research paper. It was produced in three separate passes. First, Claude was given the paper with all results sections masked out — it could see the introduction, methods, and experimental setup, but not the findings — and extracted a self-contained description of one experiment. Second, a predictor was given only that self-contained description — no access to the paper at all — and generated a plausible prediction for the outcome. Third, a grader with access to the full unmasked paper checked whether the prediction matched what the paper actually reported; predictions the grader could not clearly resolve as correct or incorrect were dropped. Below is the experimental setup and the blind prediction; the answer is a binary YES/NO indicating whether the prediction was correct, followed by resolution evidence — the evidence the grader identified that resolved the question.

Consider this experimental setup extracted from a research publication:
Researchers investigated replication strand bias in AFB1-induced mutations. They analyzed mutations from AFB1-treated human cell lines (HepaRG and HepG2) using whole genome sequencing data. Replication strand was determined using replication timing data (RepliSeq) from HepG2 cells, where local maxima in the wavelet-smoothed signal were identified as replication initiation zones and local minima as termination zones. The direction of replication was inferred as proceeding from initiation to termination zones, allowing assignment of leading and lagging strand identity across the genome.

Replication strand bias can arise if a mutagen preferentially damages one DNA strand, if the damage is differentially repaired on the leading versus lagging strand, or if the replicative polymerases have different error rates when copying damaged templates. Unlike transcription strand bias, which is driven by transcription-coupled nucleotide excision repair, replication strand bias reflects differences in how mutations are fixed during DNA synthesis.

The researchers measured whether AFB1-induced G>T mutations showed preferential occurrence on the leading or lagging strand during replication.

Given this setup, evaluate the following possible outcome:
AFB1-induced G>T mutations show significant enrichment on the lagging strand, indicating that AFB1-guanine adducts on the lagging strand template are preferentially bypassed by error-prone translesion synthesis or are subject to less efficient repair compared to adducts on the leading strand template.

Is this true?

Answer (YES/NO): NO